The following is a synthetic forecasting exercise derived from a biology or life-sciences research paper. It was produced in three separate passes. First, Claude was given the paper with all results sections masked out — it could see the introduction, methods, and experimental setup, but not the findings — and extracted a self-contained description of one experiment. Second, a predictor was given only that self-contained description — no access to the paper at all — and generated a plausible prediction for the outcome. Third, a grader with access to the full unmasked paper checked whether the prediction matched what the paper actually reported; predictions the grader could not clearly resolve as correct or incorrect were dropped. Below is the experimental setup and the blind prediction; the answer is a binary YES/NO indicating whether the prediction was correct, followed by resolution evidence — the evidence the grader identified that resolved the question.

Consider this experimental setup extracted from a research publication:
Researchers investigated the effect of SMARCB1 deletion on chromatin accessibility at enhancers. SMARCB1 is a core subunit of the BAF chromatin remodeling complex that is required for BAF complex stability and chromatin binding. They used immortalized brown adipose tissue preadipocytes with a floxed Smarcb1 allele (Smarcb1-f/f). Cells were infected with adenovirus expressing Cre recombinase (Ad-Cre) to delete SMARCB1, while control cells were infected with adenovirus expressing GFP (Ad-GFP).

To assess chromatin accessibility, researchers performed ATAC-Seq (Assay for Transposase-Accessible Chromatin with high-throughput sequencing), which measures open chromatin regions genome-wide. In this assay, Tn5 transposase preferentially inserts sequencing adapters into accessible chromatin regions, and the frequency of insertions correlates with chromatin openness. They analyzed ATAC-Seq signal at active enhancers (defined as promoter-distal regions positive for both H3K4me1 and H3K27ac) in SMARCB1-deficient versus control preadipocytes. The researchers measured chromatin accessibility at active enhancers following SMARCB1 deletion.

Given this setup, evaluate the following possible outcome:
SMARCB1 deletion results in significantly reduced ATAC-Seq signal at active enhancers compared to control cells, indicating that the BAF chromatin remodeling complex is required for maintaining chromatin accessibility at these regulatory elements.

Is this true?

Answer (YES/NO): NO